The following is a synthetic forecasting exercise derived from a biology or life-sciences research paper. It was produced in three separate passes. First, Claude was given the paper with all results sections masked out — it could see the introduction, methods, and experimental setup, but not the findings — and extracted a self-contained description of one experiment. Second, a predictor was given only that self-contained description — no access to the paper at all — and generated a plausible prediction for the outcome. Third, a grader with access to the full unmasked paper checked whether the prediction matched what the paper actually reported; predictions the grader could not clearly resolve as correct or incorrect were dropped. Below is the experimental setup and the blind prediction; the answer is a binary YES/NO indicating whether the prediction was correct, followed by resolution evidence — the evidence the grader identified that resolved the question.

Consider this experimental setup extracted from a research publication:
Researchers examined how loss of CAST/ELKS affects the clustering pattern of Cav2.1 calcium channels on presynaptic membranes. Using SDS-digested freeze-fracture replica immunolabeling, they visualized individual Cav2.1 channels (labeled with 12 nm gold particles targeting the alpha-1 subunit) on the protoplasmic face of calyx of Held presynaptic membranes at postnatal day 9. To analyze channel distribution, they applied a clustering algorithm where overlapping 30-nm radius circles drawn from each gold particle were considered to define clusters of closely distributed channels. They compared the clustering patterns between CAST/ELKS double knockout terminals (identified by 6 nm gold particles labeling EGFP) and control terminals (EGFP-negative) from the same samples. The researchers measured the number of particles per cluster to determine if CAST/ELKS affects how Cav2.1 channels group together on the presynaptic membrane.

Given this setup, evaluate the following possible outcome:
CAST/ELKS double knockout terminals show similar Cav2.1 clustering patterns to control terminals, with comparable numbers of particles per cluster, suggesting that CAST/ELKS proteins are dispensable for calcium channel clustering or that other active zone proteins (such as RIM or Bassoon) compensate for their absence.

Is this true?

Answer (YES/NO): NO